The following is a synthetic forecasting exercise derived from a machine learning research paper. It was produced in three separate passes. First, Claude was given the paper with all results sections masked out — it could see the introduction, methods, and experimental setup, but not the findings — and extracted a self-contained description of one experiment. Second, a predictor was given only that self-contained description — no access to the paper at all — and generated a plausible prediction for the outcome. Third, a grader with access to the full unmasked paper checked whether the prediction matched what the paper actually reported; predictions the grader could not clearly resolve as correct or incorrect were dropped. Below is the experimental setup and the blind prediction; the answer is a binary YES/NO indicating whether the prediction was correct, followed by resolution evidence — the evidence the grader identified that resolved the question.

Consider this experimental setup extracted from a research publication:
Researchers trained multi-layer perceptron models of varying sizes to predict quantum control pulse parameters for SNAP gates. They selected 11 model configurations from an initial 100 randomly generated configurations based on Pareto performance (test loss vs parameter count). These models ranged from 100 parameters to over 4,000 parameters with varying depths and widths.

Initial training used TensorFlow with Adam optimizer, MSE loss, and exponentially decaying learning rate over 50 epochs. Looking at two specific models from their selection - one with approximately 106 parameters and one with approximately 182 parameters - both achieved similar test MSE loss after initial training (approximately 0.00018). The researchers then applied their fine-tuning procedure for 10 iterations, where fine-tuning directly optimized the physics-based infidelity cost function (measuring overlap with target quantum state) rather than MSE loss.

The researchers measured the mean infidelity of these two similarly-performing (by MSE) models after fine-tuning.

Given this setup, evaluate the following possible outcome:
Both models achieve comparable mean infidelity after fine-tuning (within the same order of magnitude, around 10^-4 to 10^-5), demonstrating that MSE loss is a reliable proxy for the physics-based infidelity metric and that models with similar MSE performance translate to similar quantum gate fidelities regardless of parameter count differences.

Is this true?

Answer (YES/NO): NO